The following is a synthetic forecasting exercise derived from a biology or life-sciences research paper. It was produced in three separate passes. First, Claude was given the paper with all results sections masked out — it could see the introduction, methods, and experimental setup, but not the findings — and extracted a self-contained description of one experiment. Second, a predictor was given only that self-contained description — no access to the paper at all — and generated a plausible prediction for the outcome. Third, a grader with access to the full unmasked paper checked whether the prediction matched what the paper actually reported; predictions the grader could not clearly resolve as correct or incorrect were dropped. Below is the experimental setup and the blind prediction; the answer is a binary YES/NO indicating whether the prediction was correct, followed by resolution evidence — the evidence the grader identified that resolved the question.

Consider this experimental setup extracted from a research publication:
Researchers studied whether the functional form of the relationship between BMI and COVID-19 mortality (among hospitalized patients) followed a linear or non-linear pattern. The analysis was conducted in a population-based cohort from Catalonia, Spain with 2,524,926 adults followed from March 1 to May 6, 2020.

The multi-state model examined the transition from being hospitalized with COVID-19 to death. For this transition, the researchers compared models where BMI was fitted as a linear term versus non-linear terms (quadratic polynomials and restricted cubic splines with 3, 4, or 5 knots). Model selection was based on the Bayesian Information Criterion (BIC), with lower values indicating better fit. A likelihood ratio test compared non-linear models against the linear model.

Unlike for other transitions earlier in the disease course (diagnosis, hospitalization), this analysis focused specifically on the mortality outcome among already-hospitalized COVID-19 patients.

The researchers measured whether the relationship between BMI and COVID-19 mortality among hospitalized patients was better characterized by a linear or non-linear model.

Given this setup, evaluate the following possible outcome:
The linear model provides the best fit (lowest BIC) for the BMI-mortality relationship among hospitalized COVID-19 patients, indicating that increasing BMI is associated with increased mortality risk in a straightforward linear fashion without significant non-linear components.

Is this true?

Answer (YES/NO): NO